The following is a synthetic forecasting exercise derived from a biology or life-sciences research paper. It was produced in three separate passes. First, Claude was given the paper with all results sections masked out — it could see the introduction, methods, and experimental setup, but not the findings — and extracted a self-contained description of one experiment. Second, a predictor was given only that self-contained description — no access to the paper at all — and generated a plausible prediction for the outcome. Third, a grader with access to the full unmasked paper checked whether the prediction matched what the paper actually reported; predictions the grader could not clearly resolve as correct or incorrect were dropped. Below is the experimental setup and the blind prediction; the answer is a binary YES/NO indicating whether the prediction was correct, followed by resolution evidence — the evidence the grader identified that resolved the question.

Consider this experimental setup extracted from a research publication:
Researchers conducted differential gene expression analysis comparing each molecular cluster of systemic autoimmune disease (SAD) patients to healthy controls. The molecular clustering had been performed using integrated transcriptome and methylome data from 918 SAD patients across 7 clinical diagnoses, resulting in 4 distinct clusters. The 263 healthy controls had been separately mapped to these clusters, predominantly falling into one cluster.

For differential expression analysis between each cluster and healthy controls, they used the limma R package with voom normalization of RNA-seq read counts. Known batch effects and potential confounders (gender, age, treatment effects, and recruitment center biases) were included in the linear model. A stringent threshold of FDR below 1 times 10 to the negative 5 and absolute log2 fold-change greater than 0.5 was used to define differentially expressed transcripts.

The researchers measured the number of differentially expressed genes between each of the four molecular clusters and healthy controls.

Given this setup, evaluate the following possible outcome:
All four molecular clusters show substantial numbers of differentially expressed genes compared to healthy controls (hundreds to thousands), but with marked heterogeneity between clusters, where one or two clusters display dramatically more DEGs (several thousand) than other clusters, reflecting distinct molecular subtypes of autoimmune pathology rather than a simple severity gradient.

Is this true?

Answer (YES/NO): NO